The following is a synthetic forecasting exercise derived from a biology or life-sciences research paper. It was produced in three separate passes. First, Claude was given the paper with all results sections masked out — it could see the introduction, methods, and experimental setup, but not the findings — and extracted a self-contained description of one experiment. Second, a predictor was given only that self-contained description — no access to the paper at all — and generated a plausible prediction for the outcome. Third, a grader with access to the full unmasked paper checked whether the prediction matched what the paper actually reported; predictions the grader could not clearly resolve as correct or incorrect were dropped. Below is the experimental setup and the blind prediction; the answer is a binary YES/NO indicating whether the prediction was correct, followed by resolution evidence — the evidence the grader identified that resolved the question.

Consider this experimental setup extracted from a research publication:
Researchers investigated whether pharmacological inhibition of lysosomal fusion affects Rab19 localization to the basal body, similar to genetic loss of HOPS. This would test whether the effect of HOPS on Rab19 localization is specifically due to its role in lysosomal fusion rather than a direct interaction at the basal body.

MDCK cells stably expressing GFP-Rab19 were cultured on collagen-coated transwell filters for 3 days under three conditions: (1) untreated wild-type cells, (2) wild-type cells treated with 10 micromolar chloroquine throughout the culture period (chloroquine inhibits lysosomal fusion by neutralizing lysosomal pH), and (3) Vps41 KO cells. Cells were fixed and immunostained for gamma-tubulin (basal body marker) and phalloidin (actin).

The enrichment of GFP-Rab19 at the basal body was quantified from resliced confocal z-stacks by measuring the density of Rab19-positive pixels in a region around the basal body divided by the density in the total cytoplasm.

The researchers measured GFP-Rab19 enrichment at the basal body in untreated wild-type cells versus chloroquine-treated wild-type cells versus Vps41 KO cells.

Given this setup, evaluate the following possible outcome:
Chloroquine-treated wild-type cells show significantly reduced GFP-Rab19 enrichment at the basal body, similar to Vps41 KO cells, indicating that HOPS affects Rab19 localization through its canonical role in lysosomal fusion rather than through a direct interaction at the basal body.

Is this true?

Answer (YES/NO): YES